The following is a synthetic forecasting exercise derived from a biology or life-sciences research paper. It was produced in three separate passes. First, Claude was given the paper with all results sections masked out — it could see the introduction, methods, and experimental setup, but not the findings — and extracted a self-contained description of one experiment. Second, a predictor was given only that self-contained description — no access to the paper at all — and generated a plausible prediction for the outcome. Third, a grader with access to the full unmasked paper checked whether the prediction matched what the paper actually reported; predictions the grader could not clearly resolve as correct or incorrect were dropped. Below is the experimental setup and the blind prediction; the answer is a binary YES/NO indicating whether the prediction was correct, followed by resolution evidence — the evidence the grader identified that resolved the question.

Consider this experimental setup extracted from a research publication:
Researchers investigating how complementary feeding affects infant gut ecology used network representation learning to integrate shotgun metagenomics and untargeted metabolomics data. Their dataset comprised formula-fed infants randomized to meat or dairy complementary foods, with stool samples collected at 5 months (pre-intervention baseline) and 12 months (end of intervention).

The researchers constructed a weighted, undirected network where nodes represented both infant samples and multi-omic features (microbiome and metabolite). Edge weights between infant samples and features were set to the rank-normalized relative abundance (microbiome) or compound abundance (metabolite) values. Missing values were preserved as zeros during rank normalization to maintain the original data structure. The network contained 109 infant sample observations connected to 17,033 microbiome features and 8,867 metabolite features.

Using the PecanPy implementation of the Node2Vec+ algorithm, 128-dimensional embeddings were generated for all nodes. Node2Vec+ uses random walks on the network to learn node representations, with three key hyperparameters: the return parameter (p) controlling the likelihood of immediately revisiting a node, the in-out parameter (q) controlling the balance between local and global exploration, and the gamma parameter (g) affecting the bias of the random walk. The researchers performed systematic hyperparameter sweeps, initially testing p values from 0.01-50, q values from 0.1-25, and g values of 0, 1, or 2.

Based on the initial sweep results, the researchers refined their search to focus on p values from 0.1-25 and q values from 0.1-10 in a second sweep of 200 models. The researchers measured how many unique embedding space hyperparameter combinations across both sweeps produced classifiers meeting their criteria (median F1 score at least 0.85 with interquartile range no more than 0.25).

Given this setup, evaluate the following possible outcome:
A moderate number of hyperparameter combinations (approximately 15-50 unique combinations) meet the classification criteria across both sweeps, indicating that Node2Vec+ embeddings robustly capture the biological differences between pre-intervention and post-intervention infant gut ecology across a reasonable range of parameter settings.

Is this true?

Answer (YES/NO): NO